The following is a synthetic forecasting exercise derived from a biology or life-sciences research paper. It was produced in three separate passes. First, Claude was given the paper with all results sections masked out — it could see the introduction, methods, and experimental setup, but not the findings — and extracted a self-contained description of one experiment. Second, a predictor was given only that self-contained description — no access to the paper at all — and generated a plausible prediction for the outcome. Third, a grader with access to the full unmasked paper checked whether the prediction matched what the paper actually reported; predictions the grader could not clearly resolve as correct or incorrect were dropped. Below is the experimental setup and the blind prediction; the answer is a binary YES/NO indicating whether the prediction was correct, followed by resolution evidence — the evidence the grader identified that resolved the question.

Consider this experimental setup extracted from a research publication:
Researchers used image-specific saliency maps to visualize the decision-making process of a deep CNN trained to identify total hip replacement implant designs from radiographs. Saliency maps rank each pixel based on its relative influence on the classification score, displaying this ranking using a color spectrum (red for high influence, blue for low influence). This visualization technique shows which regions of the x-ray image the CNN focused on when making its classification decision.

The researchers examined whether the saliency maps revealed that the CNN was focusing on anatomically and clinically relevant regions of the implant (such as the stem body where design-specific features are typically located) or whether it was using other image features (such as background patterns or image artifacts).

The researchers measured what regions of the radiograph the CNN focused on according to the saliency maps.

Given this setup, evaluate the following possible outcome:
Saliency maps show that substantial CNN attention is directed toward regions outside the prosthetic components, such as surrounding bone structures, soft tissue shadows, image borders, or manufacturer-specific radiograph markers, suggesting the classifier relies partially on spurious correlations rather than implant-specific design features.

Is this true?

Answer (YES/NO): NO